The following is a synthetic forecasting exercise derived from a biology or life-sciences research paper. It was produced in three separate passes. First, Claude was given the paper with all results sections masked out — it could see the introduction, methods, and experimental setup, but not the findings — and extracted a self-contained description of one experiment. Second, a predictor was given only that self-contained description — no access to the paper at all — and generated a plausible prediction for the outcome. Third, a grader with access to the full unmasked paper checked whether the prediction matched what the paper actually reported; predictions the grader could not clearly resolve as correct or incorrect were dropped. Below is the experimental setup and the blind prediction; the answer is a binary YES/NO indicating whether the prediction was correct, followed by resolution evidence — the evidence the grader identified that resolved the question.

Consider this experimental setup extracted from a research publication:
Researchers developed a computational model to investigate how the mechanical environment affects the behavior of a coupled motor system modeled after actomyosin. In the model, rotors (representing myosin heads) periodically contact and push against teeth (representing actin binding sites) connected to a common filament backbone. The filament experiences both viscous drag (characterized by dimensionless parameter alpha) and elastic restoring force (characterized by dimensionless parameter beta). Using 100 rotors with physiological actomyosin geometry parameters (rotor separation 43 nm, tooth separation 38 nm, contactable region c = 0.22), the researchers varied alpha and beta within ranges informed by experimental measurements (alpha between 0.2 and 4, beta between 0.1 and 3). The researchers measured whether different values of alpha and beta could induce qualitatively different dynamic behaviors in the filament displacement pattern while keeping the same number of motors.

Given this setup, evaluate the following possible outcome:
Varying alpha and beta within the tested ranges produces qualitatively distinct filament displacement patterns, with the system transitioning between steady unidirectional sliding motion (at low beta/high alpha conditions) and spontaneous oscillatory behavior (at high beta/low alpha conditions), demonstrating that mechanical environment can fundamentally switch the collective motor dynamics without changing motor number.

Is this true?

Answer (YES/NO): NO